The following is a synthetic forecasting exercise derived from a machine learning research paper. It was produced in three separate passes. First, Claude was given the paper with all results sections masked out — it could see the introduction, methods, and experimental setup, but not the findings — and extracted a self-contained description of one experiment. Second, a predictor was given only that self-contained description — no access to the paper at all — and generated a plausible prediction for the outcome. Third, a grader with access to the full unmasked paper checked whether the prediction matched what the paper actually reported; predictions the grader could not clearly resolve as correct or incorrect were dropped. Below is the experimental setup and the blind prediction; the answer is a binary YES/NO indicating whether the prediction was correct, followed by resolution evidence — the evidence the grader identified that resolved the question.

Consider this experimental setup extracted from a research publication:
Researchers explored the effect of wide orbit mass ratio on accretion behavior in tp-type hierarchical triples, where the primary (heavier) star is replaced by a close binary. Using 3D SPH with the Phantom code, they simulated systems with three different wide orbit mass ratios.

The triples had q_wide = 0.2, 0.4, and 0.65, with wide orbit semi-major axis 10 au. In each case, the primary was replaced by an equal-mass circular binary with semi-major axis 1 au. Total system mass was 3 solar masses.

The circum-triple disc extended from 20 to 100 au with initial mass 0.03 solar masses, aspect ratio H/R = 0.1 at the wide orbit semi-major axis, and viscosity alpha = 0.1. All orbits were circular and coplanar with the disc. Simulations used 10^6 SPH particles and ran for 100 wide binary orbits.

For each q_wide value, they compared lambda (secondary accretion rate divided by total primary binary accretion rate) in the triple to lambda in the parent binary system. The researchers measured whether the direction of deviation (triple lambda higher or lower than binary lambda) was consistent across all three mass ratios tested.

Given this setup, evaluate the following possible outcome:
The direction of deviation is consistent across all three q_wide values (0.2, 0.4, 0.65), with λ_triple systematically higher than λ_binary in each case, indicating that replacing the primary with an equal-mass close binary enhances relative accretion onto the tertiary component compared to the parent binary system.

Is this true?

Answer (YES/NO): NO